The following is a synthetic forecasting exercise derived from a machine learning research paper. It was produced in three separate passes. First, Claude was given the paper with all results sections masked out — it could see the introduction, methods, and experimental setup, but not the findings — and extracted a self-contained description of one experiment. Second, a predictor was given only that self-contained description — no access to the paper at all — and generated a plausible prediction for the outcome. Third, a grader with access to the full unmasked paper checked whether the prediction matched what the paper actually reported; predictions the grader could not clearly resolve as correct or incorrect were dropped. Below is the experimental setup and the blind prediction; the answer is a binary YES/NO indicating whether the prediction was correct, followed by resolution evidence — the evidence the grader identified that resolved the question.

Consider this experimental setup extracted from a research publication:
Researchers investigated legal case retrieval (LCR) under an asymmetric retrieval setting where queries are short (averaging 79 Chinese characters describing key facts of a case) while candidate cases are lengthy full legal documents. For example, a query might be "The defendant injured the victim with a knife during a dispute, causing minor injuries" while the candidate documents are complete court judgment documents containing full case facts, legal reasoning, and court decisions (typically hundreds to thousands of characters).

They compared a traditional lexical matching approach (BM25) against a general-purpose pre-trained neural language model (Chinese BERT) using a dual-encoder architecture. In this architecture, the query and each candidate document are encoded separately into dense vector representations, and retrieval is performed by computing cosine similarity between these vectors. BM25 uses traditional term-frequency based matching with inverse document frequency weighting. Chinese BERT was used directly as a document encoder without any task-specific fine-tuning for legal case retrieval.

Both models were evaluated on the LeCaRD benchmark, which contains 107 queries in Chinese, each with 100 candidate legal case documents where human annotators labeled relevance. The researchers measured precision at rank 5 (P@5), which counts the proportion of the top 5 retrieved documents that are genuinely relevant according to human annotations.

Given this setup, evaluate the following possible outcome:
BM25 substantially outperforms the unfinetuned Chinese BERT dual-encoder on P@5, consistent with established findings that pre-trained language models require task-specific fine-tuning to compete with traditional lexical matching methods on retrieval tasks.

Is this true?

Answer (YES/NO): YES